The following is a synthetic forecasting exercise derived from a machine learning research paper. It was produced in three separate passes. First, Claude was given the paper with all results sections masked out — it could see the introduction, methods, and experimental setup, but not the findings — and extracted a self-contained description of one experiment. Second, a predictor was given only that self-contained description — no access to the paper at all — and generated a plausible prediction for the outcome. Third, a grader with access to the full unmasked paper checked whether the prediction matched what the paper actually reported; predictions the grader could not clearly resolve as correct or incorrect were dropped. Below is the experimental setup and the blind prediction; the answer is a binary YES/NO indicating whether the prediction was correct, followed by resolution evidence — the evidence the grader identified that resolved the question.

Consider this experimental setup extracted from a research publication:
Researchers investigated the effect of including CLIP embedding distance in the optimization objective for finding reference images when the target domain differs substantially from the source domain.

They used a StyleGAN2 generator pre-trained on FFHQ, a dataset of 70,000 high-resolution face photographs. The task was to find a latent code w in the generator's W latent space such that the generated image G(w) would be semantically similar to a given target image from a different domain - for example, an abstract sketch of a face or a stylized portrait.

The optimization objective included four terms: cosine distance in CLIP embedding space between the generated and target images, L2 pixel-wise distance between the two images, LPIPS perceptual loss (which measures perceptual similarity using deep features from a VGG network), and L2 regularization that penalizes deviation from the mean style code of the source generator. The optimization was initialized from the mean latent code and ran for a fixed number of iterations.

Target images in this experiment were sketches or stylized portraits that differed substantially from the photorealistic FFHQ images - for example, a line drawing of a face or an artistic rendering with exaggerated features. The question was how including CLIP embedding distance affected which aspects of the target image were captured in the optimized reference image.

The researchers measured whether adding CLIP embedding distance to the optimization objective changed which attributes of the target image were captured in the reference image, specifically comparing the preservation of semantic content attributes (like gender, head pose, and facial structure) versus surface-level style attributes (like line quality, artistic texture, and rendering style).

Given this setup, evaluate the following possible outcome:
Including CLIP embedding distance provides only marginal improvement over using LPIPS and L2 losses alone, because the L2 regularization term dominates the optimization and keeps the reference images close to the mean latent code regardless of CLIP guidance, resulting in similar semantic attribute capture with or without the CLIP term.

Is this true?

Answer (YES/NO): NO